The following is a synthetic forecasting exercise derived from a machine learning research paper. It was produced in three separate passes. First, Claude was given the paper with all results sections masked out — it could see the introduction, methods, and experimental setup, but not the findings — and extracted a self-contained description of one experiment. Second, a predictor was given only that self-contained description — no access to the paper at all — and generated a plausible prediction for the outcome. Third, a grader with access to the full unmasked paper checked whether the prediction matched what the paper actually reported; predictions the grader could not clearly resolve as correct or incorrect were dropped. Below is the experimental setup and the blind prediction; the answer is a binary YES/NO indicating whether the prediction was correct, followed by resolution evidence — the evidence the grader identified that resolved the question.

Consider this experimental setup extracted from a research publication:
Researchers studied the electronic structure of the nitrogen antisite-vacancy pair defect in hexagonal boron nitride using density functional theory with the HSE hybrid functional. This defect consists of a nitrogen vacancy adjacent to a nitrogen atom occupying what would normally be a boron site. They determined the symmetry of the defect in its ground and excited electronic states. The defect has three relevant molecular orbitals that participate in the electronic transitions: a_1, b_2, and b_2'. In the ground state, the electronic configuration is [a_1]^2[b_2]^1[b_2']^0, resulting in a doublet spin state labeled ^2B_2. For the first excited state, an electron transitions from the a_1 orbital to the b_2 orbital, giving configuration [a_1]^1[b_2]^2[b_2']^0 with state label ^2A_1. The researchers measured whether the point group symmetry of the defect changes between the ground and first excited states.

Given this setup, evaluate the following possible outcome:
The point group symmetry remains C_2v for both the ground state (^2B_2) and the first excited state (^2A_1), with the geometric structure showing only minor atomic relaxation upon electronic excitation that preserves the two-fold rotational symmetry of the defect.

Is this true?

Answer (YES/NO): NO